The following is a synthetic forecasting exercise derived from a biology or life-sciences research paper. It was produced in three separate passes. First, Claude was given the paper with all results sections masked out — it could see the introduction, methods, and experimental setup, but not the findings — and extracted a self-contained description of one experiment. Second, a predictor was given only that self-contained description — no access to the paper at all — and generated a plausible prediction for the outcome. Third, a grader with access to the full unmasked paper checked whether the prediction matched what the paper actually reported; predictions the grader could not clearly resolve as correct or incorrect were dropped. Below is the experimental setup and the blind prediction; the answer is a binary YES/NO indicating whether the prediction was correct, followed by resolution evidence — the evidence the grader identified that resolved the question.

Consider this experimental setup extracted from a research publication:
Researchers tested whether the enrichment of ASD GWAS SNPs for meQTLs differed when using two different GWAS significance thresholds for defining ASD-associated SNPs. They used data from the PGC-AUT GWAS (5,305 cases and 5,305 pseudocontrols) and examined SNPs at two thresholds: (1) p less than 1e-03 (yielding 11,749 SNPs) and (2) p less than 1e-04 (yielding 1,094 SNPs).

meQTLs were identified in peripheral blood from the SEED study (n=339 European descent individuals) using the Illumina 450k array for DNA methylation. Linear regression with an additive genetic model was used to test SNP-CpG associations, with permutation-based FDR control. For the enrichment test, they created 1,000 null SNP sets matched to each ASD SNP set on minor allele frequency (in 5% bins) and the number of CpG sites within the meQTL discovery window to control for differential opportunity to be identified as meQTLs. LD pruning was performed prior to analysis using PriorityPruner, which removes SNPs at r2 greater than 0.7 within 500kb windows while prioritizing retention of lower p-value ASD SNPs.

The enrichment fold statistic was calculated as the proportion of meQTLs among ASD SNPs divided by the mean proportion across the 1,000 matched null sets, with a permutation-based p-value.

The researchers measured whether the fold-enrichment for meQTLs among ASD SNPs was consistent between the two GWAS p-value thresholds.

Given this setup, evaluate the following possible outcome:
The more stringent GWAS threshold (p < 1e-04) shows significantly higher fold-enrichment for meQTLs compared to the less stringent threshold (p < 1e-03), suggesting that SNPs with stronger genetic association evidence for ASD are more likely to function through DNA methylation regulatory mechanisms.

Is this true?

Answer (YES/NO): YES